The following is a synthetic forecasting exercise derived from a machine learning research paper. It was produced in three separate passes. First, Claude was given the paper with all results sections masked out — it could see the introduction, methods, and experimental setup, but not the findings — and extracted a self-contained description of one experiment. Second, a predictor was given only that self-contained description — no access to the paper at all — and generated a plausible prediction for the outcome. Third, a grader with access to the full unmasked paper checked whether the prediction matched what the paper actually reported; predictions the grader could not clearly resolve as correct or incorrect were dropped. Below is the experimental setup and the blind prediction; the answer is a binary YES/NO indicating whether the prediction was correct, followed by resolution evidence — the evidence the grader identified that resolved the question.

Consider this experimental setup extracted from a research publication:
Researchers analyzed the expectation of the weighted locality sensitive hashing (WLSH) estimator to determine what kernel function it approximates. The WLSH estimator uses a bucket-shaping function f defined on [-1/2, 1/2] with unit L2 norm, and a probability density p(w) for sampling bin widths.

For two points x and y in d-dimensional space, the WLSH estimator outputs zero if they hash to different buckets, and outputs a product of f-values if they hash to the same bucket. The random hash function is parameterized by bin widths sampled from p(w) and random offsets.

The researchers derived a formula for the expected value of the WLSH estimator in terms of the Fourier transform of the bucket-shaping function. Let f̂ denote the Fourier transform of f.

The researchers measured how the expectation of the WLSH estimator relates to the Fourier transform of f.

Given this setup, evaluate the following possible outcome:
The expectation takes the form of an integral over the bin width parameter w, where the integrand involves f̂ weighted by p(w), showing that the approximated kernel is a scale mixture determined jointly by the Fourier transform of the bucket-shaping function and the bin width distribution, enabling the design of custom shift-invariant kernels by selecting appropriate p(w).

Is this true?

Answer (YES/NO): NO